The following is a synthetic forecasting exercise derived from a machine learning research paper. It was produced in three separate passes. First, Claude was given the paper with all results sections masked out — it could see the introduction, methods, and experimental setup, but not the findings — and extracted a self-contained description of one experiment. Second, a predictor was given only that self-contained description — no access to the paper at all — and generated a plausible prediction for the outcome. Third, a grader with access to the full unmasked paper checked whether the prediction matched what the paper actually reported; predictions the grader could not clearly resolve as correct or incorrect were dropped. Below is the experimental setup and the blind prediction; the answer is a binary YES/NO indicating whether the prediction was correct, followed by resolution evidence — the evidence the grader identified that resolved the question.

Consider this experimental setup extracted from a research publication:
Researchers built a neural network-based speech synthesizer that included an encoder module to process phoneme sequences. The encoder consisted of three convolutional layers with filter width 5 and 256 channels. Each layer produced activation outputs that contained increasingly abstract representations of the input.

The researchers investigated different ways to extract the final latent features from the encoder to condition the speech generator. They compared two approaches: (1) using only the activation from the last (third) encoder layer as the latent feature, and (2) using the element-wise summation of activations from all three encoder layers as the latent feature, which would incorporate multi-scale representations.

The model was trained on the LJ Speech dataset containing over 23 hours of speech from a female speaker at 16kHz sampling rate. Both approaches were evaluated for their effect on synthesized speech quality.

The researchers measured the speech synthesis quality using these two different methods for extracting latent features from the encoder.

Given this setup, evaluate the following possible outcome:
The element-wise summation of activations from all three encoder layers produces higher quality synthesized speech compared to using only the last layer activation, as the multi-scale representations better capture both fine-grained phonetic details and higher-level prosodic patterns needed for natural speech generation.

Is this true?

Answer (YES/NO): NO